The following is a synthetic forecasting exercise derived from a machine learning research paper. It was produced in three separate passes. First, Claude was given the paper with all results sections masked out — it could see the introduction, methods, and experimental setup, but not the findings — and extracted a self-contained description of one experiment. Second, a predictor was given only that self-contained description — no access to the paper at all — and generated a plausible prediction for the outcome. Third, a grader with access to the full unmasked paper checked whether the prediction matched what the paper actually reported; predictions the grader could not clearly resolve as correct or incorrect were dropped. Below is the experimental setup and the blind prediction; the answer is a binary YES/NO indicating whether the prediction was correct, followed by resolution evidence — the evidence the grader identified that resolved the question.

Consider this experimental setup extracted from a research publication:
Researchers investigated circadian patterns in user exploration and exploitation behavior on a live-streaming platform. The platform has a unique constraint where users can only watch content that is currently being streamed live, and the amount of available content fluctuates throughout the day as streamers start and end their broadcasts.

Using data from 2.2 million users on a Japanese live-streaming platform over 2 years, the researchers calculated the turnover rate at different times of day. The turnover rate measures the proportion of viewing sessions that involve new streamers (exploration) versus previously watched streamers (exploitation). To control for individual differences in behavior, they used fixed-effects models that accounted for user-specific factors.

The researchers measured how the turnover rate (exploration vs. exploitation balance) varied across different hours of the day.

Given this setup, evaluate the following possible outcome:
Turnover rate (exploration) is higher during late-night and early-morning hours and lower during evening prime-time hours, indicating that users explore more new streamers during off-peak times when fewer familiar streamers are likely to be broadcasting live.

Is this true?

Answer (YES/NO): YES